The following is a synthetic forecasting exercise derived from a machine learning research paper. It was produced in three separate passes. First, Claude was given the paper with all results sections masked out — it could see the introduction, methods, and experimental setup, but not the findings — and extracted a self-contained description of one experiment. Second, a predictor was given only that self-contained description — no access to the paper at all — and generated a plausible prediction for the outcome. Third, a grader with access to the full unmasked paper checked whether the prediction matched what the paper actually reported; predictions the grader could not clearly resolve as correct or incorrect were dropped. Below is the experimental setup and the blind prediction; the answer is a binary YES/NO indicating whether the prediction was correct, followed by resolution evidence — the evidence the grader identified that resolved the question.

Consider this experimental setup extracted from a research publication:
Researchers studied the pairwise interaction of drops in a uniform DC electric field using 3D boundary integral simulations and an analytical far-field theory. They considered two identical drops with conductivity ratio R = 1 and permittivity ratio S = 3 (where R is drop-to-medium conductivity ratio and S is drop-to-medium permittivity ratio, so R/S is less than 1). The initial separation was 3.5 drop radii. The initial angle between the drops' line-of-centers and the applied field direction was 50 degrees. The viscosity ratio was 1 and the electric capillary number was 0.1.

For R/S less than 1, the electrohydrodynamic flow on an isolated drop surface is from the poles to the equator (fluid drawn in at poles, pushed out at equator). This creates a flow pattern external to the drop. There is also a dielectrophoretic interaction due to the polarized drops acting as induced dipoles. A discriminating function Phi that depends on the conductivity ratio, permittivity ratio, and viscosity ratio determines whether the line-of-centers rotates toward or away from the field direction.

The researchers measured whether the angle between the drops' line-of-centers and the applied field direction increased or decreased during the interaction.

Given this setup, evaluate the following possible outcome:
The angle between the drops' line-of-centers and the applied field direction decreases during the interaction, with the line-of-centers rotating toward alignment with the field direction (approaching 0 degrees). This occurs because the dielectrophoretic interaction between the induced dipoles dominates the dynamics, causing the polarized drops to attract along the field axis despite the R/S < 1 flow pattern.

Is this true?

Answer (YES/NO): NO